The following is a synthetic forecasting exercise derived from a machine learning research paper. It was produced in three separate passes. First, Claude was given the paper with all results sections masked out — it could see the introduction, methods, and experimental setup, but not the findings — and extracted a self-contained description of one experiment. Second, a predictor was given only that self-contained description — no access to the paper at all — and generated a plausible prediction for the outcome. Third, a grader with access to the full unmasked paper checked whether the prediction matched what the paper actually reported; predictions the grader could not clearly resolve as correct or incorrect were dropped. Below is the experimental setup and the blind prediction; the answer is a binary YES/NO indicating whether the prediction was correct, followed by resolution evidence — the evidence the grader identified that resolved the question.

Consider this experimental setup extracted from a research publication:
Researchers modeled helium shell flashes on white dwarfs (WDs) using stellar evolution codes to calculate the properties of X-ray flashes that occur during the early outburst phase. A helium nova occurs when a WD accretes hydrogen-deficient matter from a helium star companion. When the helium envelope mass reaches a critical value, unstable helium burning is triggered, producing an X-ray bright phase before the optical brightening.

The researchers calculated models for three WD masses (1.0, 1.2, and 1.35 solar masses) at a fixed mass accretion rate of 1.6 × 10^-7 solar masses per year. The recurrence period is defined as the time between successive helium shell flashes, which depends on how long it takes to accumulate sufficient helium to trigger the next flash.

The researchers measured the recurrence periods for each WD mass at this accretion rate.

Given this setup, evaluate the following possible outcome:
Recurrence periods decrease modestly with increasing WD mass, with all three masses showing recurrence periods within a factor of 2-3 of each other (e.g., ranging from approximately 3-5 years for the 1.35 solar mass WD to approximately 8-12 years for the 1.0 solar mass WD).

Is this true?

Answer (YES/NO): NO